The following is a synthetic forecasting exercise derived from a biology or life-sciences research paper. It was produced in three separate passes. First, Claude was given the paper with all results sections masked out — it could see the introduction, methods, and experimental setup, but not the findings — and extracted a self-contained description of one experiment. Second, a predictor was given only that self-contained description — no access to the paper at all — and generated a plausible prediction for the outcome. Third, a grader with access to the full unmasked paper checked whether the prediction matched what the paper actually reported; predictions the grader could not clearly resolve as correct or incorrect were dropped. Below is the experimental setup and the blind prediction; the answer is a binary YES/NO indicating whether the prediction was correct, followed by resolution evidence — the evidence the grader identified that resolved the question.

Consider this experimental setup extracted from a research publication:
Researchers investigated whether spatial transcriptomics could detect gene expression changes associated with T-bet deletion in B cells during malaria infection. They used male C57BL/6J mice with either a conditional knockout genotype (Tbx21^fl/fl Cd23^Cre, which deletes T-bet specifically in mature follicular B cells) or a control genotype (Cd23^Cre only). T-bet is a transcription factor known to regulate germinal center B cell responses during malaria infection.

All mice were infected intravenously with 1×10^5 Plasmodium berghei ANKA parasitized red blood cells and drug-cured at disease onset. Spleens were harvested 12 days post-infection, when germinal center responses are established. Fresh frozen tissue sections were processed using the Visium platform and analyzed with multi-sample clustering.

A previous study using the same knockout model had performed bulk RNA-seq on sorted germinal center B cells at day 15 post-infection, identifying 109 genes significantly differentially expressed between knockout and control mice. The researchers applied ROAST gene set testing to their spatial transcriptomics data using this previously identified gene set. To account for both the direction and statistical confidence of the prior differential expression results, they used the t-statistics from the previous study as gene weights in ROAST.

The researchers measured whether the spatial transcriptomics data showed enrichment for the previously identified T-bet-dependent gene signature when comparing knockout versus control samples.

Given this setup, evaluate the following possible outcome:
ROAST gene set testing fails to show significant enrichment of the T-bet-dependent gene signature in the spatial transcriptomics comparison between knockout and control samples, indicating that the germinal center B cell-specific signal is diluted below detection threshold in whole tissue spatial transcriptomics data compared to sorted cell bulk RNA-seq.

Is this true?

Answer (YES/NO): NO